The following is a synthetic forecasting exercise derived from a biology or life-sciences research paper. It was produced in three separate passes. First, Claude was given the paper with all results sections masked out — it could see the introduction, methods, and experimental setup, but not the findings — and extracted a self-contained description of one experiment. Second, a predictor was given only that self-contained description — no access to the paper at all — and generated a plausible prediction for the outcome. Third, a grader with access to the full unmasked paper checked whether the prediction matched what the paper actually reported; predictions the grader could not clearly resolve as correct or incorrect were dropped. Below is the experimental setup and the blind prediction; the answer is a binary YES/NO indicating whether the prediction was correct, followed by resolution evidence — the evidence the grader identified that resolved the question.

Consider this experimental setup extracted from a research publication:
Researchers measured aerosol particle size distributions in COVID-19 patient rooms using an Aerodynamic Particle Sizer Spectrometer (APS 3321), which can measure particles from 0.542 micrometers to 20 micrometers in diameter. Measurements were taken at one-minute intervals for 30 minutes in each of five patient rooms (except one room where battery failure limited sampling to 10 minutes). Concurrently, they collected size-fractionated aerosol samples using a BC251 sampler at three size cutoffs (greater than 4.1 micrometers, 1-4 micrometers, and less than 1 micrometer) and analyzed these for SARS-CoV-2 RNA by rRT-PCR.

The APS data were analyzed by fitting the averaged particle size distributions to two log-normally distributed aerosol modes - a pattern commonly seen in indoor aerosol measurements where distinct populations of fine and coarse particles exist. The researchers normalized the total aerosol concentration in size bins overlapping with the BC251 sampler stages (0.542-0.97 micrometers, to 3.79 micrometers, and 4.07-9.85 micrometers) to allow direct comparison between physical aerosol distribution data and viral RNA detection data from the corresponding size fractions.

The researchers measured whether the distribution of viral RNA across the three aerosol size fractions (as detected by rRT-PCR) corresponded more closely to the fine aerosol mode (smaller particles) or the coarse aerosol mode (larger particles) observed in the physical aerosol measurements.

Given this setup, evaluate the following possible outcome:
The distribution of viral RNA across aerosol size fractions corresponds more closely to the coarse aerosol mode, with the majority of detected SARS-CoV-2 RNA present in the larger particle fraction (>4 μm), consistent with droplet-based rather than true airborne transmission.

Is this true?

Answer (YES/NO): NO